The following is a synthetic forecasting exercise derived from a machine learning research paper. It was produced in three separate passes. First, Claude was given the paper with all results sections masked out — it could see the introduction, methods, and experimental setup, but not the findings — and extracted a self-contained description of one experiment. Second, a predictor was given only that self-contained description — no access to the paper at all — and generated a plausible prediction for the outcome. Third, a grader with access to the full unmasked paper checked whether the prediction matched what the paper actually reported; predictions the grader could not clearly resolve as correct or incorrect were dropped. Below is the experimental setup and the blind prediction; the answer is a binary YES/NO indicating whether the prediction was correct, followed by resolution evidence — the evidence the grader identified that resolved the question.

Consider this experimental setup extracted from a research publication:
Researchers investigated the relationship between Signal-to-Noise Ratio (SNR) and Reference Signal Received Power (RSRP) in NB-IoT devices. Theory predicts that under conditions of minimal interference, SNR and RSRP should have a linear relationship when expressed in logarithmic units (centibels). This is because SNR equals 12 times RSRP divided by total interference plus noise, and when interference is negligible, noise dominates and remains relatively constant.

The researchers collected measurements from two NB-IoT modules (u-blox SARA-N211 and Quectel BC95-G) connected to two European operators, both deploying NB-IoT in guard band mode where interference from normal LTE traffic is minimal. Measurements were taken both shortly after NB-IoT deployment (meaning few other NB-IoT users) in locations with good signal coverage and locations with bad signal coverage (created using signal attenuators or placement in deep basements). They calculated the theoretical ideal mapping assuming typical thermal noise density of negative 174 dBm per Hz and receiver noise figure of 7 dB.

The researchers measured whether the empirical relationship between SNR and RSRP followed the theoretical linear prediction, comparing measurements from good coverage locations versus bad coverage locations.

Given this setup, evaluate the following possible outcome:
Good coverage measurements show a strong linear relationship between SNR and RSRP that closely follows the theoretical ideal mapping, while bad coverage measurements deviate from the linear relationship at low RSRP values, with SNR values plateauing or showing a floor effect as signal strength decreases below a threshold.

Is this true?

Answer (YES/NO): NO